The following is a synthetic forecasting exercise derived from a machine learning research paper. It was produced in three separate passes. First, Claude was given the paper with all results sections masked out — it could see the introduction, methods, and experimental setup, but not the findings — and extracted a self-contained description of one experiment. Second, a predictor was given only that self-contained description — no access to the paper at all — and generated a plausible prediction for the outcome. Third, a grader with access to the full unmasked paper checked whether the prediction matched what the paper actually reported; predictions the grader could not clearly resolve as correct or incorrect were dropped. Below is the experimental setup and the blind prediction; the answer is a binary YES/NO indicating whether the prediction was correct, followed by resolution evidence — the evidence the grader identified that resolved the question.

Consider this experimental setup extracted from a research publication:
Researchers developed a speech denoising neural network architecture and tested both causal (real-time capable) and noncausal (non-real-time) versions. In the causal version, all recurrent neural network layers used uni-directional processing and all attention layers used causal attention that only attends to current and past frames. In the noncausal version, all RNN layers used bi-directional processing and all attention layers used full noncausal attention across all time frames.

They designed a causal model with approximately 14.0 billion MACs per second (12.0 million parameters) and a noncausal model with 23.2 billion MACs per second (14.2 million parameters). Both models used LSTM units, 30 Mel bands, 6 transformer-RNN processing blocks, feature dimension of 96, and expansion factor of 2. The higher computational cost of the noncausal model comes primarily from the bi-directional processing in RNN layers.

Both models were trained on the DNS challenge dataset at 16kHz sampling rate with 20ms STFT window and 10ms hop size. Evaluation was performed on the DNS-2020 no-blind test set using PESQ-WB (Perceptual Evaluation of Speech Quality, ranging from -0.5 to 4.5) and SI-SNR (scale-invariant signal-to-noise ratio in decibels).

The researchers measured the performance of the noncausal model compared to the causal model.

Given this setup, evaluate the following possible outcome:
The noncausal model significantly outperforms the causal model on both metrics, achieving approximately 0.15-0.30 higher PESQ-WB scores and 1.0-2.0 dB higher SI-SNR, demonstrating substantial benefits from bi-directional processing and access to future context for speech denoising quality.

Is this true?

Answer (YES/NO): YES